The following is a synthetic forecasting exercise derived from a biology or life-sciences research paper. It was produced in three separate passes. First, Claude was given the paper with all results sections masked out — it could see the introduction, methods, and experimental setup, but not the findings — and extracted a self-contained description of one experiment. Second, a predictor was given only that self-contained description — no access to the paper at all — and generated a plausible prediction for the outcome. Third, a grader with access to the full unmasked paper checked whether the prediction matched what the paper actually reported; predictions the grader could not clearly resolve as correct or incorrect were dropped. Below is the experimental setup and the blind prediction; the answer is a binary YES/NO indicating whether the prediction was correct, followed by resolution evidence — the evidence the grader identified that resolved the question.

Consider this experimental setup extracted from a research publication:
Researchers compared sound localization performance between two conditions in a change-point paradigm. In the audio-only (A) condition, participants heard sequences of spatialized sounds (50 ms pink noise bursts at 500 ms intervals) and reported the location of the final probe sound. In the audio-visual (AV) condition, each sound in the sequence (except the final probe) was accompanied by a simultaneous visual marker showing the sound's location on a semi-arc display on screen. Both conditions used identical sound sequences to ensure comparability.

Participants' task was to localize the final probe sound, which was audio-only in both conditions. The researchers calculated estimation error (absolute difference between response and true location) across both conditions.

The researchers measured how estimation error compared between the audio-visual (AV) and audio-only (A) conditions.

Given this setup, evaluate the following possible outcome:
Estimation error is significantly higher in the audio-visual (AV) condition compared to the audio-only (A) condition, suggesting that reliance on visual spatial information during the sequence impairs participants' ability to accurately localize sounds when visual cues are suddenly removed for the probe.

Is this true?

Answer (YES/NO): NO